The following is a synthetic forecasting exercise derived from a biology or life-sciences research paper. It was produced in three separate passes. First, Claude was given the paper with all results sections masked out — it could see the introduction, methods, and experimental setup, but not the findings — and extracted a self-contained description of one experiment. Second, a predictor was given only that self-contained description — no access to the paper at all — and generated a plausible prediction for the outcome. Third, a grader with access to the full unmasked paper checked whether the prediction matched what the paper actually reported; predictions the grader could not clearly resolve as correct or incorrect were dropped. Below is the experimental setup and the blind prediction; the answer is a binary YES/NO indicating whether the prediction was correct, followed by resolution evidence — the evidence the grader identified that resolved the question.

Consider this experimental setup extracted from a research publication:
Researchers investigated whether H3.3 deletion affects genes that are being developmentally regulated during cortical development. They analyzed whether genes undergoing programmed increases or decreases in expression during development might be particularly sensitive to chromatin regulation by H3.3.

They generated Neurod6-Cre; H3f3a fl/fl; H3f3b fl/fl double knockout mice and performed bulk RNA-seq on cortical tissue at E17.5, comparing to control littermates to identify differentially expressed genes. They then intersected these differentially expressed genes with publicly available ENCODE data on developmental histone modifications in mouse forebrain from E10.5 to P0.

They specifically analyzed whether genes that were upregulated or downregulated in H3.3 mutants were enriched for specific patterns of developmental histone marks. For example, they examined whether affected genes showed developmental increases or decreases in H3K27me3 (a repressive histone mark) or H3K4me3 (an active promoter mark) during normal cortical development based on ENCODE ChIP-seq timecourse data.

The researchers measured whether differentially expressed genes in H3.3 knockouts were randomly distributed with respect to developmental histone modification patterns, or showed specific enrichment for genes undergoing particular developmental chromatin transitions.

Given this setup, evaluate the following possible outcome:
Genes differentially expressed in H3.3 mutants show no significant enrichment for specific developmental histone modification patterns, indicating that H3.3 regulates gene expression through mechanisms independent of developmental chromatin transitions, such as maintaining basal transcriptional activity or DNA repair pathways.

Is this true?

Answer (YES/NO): NO